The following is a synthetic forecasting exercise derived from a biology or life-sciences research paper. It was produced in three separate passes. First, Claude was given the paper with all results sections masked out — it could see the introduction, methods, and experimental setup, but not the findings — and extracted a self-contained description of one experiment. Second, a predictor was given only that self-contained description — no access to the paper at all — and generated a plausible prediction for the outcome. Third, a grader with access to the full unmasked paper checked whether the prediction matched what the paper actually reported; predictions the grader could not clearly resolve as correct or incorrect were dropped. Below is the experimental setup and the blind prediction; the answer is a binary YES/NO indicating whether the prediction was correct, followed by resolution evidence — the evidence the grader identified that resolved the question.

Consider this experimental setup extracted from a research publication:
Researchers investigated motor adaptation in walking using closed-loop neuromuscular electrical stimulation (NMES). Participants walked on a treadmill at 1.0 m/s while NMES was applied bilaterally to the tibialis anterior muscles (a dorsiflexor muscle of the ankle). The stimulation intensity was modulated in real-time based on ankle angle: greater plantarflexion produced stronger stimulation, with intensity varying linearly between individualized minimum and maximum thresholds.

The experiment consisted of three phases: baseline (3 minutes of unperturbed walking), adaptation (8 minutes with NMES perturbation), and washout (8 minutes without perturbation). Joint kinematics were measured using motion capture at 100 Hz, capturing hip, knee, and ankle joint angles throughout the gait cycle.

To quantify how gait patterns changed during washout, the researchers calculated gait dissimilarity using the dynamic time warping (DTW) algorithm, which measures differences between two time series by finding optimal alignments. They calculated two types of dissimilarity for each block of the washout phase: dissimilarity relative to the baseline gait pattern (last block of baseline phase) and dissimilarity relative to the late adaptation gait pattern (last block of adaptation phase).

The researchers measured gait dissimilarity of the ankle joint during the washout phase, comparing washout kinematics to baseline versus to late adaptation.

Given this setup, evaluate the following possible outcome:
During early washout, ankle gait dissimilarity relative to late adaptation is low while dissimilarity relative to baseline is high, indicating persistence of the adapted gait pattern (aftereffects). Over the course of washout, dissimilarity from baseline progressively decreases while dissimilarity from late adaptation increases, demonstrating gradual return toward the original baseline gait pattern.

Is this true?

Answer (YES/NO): NO